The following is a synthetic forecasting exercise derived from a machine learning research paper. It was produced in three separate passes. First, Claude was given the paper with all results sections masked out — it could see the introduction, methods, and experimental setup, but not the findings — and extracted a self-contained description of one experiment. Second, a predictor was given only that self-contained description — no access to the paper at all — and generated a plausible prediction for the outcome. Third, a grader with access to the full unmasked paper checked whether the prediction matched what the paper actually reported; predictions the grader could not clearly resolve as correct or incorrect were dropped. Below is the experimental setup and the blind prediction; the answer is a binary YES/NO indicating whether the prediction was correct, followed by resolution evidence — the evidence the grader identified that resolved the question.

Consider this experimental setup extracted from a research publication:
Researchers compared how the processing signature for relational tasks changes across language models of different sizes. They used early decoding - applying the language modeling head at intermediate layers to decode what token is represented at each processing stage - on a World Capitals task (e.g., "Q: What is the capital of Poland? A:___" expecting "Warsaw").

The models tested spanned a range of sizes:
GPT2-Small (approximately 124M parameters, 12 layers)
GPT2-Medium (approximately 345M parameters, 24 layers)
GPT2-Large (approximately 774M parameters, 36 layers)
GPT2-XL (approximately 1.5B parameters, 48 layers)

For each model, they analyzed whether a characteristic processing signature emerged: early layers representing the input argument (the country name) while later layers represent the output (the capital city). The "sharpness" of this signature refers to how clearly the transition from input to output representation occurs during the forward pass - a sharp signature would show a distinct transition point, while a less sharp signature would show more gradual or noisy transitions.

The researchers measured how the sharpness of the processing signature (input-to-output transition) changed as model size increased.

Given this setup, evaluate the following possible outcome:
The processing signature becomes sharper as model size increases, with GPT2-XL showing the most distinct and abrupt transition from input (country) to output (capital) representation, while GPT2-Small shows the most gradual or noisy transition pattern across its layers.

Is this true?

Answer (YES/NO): YES